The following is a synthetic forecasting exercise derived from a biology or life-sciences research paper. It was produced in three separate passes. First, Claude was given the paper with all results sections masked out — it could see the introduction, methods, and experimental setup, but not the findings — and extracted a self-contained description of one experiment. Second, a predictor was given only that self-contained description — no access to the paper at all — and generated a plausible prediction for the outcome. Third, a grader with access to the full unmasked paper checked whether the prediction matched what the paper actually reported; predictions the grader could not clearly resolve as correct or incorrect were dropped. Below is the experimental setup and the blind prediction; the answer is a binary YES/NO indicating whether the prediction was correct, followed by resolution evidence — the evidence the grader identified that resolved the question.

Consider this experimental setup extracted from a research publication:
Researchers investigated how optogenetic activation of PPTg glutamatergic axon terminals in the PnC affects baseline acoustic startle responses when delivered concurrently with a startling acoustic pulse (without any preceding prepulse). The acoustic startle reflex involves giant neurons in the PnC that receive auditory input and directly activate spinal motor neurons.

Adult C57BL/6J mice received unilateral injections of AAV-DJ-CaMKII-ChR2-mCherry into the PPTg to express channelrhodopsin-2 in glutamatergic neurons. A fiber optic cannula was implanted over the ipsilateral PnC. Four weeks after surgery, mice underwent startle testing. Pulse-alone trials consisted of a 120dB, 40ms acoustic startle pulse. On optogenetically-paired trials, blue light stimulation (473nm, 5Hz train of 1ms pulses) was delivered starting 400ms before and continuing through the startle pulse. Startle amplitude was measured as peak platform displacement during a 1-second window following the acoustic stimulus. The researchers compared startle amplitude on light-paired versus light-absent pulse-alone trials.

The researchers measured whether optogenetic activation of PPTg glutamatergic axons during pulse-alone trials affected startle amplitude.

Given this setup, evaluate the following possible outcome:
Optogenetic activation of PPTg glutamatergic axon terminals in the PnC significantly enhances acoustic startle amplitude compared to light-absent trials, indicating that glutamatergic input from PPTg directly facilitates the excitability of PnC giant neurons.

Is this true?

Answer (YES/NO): NO